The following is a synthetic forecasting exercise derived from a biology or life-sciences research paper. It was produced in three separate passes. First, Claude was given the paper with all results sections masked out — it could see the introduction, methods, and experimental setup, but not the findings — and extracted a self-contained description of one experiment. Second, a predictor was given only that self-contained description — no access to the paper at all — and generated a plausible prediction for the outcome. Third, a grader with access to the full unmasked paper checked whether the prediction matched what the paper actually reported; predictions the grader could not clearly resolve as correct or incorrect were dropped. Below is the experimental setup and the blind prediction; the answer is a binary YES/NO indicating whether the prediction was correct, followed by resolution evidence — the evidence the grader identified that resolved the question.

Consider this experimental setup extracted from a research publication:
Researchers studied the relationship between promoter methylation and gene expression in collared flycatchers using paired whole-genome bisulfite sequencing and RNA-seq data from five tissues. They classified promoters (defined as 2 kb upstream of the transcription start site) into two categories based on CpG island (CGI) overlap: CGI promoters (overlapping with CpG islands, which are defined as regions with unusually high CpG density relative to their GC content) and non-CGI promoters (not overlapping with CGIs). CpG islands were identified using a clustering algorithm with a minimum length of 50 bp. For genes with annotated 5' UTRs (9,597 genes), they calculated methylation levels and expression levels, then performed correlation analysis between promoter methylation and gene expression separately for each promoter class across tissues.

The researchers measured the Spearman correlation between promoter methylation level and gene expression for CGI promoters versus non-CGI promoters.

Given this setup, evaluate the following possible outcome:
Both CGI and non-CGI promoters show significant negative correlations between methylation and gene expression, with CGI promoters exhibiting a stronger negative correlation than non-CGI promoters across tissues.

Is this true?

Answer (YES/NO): NO